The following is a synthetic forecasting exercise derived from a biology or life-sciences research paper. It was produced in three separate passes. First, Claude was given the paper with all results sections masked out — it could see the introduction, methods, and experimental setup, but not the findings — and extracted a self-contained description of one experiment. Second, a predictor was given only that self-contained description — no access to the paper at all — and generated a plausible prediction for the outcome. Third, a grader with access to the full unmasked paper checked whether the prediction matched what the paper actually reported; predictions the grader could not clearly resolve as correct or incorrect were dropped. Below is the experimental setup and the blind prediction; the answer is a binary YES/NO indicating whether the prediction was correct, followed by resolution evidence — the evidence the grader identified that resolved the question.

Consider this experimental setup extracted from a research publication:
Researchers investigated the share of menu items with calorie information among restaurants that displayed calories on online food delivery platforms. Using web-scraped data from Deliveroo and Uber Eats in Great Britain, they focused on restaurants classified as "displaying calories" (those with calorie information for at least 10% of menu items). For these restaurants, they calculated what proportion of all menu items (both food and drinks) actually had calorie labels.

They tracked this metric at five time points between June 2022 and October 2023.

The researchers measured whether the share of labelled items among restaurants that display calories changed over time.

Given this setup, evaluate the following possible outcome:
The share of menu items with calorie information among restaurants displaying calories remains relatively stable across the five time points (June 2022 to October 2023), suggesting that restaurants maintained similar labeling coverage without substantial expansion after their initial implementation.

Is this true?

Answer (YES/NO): NO